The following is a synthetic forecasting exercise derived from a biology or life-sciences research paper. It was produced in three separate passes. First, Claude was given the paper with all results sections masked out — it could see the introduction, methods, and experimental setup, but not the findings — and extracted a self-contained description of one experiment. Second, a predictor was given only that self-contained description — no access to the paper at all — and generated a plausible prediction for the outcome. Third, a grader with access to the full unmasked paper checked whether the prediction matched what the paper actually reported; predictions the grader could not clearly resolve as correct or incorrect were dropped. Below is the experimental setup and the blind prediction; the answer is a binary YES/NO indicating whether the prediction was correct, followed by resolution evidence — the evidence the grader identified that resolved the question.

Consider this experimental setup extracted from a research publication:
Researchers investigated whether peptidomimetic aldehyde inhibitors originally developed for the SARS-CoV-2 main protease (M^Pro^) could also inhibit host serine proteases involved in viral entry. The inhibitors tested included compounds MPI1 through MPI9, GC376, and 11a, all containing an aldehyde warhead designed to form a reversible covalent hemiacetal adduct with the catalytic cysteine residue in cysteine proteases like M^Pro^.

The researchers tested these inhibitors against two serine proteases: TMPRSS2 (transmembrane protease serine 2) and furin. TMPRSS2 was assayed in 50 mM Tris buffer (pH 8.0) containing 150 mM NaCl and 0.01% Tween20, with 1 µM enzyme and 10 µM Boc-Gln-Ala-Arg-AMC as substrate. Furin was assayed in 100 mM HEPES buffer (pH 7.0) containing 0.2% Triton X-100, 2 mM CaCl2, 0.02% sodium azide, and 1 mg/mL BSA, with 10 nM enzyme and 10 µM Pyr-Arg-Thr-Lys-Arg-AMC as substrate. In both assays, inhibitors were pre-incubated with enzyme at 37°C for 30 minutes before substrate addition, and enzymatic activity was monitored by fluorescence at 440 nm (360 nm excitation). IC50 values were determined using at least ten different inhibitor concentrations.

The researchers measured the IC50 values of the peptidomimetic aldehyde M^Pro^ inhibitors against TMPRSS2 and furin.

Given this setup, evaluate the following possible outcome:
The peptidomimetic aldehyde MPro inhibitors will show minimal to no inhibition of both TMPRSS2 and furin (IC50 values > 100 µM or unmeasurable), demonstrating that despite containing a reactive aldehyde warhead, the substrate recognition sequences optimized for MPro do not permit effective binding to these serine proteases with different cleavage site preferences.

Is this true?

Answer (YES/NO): YES